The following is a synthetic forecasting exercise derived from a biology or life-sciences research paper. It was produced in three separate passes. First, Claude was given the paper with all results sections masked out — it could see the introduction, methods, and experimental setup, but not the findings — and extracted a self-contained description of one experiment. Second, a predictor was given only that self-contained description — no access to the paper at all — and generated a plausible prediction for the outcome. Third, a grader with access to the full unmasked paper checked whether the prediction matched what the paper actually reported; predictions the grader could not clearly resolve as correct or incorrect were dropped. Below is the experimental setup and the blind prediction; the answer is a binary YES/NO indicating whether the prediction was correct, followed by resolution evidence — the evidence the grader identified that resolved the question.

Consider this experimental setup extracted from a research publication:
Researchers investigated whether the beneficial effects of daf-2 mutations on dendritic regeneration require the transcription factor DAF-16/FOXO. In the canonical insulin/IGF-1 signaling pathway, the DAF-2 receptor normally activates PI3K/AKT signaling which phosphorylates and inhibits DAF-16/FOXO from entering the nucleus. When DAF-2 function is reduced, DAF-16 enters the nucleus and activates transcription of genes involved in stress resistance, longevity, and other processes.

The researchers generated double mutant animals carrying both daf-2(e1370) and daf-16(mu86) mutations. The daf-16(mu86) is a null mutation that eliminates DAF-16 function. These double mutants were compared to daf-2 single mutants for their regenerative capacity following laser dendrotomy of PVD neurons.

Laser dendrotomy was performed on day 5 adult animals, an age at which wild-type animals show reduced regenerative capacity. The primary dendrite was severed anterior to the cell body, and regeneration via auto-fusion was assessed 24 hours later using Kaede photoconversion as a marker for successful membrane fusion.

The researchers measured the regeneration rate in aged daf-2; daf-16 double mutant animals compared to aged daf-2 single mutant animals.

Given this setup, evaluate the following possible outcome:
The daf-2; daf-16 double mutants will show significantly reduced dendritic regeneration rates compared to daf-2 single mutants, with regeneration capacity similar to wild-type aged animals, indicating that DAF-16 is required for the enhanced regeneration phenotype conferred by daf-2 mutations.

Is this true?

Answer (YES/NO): YES